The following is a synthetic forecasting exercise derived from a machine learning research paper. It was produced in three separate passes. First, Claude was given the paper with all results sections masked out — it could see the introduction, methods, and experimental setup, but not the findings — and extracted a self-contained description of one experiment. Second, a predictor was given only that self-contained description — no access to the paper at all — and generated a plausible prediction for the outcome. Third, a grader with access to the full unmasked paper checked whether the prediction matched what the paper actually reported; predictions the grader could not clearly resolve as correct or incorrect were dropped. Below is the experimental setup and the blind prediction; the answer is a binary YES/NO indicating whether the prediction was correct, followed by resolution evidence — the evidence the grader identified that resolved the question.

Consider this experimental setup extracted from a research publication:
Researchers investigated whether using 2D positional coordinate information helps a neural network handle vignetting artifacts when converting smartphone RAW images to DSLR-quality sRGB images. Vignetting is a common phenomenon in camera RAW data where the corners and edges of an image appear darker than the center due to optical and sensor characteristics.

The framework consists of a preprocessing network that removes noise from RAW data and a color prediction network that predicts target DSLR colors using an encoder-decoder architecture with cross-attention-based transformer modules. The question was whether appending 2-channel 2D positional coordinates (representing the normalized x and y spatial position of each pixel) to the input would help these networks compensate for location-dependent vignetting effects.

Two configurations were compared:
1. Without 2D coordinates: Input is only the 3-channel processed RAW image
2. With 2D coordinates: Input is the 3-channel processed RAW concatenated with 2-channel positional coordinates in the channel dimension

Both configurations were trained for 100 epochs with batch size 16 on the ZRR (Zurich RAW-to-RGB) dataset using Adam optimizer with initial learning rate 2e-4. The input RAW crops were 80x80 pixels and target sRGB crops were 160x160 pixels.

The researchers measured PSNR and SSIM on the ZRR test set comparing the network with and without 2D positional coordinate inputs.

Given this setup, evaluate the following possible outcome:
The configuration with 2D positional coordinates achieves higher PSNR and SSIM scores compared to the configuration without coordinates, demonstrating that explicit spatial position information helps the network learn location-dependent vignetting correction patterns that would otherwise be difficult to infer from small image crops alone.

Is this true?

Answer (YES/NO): YES